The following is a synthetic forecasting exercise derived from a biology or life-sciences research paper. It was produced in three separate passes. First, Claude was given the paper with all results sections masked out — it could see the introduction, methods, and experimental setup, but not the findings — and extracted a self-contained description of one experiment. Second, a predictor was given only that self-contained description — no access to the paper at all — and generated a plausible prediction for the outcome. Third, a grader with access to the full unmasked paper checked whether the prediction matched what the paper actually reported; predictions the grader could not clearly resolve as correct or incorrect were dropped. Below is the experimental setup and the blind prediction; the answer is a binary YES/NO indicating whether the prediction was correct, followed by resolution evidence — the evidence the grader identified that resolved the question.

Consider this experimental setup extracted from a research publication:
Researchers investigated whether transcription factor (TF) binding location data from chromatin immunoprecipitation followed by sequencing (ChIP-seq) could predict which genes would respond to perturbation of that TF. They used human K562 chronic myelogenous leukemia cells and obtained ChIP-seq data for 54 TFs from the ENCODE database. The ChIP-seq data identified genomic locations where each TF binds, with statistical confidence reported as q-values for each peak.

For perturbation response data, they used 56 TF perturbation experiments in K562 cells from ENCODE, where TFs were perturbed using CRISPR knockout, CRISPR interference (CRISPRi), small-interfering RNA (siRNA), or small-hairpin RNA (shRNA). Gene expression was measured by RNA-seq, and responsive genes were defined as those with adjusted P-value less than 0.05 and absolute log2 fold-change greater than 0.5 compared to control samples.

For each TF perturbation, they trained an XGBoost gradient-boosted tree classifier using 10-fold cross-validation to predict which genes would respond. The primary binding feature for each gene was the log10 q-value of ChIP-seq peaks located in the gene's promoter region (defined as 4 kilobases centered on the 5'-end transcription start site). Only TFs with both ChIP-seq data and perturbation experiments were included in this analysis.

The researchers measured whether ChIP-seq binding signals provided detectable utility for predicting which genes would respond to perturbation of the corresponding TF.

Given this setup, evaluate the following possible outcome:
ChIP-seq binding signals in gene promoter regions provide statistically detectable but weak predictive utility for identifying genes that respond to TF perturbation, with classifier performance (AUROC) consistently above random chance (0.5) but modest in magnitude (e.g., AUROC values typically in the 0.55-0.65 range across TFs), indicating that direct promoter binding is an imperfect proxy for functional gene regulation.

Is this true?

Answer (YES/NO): NO